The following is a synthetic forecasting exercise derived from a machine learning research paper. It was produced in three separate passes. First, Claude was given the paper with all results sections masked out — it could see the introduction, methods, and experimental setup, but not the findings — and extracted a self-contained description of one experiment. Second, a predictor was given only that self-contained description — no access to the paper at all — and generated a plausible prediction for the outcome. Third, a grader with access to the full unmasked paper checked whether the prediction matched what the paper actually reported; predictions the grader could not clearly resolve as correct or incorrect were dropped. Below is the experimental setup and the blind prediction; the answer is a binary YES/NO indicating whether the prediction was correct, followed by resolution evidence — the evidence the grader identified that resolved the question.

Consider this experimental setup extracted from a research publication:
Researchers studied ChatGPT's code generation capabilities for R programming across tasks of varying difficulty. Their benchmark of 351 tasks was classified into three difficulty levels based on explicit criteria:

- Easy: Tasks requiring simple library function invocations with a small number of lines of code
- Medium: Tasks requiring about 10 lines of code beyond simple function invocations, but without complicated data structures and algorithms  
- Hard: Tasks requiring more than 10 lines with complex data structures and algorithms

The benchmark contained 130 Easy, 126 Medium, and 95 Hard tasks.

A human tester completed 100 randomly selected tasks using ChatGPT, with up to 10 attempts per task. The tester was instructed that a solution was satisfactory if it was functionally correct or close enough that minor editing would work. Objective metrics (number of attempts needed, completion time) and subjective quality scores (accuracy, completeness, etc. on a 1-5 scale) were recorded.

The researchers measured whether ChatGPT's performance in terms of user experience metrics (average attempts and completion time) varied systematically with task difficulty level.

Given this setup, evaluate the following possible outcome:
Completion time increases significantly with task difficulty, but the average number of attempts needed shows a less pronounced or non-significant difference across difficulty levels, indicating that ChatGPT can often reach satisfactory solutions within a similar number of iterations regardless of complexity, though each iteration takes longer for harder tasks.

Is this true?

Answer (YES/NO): NO